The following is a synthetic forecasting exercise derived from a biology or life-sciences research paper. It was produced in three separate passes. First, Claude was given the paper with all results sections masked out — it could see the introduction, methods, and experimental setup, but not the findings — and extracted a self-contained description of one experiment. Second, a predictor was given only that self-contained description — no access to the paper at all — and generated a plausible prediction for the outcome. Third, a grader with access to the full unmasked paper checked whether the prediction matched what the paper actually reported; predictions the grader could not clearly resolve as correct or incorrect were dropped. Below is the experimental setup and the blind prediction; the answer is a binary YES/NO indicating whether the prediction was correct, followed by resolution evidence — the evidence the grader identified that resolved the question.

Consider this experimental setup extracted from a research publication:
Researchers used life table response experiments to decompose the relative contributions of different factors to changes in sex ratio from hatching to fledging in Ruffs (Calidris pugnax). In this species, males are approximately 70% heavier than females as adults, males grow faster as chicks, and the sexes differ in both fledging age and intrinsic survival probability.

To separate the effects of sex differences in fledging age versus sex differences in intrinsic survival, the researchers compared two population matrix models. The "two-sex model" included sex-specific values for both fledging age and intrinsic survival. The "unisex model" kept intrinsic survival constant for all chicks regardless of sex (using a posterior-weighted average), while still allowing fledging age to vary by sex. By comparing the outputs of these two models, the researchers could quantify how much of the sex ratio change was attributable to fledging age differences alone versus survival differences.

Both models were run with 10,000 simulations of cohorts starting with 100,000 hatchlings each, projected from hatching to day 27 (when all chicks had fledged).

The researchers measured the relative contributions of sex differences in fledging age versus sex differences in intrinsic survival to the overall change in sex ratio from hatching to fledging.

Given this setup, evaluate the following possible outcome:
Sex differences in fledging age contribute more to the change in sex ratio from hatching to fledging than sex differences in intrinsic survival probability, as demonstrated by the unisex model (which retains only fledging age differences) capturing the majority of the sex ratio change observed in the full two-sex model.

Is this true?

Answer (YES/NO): NO